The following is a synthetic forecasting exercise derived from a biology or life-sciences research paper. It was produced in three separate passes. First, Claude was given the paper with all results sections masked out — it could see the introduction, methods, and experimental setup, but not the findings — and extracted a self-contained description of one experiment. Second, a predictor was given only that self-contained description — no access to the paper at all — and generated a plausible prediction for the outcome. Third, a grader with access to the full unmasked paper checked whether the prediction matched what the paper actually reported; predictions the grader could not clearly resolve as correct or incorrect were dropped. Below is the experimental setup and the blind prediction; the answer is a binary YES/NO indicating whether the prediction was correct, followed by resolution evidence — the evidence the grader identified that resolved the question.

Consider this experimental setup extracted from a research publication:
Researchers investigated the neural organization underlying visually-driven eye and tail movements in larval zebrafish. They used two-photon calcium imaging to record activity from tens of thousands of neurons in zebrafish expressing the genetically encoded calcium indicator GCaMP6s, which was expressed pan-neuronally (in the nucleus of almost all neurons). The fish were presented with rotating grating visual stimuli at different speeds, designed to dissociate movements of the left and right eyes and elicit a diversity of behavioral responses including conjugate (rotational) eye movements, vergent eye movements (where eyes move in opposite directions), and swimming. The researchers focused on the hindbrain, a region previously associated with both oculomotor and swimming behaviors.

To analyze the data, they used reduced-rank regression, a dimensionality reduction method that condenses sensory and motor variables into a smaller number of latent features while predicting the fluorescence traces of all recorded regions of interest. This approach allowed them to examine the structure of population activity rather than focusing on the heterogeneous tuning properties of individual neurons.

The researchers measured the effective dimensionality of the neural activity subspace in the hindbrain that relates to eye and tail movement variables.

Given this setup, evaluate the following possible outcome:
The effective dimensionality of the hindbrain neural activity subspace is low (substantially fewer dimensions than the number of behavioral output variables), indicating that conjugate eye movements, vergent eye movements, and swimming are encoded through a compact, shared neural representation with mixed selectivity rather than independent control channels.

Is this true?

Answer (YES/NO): YES